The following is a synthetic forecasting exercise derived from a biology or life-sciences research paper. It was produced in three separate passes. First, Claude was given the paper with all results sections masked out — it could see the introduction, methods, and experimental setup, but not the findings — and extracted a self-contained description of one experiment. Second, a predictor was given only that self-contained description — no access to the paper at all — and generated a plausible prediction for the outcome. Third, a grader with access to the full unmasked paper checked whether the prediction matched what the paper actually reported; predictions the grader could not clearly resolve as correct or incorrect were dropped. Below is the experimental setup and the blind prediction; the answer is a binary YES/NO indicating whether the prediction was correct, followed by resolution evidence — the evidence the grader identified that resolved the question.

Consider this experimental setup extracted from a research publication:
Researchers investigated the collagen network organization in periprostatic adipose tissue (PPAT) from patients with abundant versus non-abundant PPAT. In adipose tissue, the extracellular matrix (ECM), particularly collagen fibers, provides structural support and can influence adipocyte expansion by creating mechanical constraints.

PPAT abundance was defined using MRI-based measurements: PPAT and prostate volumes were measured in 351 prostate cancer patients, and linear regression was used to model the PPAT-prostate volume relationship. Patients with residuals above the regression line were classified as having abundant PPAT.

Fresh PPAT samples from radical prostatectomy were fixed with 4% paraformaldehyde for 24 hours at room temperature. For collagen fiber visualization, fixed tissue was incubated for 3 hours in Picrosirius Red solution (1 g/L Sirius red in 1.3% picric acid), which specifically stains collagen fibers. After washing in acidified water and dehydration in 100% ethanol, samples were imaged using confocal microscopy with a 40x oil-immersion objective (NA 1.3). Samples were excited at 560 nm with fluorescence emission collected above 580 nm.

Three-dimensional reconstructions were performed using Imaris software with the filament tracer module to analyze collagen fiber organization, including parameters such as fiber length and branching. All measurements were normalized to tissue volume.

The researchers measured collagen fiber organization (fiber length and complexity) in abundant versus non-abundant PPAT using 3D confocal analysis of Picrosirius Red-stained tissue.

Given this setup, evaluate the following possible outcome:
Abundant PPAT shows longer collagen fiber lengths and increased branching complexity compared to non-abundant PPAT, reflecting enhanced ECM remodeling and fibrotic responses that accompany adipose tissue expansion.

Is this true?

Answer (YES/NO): NO